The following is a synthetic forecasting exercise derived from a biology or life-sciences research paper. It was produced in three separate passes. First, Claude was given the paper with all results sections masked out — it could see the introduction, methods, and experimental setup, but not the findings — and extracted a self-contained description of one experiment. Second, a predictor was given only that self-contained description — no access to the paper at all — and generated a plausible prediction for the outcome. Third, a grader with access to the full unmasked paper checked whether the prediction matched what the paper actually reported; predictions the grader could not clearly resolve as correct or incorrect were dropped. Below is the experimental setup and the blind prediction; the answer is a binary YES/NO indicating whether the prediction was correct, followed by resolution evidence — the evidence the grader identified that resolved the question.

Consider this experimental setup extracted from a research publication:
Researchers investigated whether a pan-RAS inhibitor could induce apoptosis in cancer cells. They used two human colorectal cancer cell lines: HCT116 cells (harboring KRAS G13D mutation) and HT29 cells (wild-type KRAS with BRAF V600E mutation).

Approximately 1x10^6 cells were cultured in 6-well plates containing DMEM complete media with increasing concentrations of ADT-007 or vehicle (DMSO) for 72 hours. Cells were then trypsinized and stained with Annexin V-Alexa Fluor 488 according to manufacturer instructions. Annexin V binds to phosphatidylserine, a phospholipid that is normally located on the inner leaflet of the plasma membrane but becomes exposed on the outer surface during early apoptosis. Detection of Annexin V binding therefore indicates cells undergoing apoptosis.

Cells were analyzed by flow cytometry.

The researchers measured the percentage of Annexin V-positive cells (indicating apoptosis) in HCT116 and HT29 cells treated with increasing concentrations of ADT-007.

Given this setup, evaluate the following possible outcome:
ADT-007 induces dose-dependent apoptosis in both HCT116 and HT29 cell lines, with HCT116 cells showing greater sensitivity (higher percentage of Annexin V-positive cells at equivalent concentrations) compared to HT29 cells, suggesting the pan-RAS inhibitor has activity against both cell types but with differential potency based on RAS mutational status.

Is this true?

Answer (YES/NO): NO